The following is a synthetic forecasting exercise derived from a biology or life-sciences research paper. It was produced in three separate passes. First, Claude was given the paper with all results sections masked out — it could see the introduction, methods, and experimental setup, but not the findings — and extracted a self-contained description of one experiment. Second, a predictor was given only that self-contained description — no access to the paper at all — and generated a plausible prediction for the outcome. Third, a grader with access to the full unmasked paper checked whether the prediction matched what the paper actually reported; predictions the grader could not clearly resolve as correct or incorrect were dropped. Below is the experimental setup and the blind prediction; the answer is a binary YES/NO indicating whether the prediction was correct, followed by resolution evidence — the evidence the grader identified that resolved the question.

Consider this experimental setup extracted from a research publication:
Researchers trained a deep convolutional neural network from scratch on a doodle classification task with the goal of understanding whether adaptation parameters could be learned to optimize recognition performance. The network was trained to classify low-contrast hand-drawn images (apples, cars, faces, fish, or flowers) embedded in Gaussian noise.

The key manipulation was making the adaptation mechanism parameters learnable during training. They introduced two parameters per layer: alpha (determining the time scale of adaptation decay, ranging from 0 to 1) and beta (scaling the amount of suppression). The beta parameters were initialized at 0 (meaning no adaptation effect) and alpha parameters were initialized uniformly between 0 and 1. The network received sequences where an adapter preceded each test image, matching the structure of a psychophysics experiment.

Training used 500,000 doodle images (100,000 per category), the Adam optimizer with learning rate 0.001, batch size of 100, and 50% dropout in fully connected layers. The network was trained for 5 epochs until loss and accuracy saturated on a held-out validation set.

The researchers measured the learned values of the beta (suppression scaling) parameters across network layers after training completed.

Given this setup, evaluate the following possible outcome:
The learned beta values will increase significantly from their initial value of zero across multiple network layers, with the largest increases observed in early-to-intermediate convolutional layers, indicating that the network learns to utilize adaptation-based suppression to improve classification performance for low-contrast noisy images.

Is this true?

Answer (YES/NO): YES